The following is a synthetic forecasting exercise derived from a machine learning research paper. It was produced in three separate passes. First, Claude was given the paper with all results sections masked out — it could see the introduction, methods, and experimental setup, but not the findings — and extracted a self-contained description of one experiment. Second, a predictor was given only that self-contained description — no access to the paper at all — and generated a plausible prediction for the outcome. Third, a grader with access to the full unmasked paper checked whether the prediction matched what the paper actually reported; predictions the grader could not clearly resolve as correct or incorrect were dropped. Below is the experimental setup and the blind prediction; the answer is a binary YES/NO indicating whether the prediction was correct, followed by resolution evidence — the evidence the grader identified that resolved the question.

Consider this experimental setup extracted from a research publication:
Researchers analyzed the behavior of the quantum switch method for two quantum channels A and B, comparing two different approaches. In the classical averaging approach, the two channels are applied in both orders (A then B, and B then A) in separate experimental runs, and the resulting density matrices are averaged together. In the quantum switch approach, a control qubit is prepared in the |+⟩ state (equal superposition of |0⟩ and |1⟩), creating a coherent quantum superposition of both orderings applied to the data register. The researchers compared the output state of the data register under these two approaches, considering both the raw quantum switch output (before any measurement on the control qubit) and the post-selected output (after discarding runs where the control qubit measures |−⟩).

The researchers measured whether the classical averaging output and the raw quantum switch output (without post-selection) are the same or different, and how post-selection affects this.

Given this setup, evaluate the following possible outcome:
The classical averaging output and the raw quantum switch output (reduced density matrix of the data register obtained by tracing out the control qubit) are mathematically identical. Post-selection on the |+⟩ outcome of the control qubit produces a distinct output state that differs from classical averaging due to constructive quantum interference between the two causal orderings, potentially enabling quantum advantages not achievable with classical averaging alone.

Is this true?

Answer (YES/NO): YES